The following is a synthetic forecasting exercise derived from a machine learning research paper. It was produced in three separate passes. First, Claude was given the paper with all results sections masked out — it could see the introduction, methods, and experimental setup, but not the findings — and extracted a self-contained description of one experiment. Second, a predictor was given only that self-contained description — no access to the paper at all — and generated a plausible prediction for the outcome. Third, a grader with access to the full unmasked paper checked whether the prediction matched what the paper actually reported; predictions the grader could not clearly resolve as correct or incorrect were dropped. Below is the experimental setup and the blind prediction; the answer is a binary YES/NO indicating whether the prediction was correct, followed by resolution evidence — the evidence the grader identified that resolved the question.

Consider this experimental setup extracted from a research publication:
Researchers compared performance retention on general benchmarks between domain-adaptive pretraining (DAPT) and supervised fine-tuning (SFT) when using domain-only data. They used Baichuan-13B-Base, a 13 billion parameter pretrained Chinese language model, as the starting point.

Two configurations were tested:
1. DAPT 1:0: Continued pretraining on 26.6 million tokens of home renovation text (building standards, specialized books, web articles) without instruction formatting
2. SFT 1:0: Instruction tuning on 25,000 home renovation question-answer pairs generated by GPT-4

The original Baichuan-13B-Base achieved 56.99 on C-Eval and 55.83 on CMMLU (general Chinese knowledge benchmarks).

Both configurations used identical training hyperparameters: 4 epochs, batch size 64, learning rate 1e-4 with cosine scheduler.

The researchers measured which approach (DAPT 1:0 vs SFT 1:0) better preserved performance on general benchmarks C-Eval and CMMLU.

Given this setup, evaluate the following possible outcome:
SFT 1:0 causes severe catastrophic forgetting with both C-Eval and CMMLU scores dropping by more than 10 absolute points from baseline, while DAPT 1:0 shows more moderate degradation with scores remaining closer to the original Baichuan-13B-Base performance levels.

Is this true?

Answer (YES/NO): YES